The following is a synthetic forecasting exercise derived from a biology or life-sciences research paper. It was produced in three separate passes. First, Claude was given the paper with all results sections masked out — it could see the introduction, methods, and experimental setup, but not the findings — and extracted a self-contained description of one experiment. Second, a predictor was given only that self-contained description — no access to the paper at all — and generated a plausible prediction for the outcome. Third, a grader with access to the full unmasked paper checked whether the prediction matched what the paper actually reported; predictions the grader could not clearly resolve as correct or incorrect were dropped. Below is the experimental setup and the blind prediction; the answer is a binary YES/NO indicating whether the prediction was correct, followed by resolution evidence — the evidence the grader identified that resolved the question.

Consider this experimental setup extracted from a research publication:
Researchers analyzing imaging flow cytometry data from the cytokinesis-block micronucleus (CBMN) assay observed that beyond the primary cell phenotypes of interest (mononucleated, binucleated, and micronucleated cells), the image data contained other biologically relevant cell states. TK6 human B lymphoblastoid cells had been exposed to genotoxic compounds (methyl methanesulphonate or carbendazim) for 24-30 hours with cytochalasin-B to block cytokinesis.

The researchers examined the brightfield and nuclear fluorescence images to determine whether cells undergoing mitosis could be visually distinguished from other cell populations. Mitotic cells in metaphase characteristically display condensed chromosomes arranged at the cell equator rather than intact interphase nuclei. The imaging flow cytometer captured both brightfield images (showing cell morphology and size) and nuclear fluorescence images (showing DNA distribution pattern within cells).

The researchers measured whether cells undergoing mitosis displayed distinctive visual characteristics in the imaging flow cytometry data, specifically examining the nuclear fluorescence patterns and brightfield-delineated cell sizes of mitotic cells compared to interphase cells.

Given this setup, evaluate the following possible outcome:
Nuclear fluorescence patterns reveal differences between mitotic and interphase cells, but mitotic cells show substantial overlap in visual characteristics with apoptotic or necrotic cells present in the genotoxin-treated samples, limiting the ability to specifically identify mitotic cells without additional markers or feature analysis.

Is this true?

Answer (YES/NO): NO